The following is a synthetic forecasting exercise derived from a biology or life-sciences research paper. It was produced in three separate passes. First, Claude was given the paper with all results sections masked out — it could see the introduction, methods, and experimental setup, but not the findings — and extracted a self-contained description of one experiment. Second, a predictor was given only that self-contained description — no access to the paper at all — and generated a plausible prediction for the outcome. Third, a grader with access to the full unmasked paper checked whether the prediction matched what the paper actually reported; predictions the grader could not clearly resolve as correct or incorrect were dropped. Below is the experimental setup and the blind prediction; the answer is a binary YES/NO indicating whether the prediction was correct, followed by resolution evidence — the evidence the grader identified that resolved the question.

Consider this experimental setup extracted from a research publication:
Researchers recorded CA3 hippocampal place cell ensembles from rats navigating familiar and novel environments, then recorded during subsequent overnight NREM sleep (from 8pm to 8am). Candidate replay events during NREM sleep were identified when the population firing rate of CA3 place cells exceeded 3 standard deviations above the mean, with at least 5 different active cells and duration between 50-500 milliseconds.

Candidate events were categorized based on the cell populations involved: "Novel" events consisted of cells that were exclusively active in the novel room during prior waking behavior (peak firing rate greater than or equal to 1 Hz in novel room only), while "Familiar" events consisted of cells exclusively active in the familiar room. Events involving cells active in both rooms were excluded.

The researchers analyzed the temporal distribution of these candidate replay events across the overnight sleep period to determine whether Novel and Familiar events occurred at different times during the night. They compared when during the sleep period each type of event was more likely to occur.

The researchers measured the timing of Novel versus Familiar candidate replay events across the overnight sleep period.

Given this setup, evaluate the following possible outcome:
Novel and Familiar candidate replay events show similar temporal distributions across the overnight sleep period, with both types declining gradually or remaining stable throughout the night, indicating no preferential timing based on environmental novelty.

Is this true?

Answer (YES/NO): YES